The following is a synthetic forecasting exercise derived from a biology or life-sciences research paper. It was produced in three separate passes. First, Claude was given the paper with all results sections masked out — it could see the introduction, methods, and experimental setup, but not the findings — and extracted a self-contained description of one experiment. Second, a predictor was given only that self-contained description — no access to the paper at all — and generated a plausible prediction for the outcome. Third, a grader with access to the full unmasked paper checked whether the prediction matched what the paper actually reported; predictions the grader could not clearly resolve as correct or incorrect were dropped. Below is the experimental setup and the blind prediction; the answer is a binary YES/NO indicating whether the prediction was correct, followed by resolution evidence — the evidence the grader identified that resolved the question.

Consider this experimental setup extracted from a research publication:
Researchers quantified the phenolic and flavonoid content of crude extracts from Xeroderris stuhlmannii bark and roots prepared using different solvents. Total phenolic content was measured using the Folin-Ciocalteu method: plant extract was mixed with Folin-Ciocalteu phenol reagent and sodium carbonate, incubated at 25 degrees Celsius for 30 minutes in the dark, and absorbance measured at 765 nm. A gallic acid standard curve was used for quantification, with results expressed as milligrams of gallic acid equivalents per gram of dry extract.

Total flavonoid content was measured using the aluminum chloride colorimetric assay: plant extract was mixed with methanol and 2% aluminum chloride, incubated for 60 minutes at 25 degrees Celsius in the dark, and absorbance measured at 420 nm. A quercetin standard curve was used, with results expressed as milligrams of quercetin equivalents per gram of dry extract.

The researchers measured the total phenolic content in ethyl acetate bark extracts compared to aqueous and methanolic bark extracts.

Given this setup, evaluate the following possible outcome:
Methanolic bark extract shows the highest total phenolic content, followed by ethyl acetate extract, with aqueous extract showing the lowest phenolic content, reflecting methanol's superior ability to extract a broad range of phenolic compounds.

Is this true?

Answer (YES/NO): NO